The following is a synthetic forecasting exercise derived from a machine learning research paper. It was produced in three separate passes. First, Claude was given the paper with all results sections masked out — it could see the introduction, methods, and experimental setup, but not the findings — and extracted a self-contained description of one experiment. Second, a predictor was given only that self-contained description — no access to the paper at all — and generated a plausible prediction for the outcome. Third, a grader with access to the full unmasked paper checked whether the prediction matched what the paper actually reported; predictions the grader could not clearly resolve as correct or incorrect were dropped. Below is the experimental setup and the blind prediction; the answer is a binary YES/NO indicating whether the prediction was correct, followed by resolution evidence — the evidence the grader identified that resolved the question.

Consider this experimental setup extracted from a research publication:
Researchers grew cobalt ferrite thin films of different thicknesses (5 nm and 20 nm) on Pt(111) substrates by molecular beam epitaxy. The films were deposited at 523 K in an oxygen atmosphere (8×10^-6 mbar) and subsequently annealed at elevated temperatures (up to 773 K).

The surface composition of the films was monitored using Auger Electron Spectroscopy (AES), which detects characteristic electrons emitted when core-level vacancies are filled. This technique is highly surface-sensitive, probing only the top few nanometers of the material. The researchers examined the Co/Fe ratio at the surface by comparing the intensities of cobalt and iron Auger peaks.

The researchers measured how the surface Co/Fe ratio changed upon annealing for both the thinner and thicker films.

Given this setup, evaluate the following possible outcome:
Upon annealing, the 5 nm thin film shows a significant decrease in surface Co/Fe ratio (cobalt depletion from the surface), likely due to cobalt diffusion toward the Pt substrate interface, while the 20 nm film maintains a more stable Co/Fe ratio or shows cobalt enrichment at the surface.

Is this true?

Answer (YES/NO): NO